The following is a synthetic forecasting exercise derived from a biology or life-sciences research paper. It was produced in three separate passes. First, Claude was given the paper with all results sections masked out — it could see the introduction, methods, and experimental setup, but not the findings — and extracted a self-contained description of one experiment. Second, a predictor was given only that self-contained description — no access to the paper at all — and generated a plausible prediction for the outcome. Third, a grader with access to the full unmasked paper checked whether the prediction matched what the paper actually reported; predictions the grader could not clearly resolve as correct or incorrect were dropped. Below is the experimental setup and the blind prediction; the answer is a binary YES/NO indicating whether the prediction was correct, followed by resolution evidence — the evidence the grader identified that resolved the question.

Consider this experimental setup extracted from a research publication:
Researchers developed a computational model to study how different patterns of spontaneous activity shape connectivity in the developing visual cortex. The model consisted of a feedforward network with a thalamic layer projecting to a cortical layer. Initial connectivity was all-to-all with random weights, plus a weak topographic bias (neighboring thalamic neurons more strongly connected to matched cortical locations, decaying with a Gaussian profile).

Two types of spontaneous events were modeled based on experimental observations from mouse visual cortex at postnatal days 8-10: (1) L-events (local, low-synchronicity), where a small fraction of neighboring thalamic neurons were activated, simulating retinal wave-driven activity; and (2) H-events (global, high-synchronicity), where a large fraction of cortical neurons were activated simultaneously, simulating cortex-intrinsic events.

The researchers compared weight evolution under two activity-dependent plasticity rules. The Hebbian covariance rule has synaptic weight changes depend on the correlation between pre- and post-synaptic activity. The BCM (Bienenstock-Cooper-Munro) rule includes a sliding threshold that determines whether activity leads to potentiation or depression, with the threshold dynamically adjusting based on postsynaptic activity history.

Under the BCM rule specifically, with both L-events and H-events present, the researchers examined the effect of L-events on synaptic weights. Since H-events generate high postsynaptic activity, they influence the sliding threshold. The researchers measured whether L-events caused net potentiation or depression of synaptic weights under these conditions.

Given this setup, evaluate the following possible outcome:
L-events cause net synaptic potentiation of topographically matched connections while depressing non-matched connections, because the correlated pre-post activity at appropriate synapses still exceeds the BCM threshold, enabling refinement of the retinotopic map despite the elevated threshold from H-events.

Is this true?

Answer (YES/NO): NO